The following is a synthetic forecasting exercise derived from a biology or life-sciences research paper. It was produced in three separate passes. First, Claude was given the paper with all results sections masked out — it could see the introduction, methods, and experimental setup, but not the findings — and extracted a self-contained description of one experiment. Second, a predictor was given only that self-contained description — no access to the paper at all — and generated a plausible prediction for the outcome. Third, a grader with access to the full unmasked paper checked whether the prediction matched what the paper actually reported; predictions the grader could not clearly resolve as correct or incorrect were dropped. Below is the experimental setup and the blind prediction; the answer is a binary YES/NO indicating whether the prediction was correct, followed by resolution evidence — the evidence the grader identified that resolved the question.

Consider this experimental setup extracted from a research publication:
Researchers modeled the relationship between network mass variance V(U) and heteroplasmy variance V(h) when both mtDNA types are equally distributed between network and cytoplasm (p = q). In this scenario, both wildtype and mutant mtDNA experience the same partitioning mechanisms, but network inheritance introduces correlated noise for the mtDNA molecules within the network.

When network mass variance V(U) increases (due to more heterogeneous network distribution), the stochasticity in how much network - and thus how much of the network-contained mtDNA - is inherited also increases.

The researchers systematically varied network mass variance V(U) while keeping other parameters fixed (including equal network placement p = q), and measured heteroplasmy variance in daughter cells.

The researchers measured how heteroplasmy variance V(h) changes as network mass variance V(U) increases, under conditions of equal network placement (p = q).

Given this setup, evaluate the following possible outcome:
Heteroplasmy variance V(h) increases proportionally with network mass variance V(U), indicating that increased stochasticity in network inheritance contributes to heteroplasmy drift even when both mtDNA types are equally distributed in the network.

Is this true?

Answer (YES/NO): NO